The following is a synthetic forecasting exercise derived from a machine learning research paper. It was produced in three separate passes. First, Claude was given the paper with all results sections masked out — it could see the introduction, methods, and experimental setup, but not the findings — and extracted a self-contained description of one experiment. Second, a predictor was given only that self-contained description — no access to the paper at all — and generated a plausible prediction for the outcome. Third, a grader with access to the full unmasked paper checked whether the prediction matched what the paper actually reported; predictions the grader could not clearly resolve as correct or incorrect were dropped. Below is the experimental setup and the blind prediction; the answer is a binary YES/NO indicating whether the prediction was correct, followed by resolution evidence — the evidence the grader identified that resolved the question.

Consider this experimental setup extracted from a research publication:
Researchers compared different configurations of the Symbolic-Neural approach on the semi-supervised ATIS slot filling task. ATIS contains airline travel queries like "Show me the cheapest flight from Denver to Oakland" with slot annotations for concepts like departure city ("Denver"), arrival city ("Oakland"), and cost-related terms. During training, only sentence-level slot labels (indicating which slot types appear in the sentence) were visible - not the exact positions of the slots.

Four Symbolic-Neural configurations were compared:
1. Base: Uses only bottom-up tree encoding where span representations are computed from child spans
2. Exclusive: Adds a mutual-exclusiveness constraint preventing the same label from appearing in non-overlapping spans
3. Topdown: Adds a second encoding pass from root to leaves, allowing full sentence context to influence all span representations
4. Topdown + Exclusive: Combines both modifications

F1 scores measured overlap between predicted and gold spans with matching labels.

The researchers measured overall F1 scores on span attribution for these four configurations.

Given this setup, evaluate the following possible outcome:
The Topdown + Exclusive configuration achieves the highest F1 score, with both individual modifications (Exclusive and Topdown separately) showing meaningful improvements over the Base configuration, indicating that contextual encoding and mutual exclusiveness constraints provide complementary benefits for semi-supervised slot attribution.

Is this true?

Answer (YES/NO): NO